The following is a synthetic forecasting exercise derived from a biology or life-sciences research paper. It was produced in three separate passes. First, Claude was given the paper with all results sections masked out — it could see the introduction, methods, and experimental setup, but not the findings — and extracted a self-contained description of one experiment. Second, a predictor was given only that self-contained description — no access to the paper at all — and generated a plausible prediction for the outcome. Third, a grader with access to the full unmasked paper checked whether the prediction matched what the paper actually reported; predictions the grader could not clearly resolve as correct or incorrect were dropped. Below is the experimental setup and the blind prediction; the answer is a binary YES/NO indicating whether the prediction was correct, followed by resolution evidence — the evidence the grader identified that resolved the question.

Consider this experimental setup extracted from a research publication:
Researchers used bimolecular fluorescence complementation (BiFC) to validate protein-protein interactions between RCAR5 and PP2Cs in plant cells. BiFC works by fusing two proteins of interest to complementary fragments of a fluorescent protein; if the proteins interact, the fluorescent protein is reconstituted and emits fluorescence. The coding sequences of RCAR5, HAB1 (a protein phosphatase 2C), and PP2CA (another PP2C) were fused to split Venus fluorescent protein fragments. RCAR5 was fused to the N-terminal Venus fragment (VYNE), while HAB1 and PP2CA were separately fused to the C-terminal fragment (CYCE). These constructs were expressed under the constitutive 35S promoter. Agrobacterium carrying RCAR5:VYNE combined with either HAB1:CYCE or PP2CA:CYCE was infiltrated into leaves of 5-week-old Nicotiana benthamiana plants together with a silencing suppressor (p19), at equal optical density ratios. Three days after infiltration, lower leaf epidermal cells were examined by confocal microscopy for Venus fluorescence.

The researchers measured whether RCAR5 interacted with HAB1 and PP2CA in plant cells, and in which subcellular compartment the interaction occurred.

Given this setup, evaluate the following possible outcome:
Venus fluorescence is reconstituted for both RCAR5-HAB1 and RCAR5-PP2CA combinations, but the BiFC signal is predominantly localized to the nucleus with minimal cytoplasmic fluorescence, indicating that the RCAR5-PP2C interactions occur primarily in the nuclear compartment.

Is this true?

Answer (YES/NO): NO